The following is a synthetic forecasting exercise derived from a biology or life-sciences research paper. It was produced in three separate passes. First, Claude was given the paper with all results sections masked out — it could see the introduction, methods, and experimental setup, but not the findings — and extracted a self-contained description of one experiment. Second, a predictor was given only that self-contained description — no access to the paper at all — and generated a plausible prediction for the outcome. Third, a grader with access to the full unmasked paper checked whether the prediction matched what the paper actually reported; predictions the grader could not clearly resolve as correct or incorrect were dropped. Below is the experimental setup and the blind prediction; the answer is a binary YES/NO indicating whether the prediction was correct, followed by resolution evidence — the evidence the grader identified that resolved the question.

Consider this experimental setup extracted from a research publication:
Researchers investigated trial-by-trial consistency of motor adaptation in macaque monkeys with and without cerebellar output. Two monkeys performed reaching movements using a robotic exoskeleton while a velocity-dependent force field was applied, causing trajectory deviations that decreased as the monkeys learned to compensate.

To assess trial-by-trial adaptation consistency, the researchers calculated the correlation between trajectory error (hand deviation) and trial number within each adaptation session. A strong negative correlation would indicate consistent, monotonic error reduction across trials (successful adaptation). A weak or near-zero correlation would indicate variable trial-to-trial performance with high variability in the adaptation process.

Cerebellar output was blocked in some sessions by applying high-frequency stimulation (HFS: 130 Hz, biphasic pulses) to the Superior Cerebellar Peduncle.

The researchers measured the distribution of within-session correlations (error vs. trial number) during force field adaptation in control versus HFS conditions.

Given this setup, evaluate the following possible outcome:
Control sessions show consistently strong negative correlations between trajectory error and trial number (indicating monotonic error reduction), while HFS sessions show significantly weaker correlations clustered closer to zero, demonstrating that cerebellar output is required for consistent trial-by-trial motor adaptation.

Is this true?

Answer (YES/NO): YES